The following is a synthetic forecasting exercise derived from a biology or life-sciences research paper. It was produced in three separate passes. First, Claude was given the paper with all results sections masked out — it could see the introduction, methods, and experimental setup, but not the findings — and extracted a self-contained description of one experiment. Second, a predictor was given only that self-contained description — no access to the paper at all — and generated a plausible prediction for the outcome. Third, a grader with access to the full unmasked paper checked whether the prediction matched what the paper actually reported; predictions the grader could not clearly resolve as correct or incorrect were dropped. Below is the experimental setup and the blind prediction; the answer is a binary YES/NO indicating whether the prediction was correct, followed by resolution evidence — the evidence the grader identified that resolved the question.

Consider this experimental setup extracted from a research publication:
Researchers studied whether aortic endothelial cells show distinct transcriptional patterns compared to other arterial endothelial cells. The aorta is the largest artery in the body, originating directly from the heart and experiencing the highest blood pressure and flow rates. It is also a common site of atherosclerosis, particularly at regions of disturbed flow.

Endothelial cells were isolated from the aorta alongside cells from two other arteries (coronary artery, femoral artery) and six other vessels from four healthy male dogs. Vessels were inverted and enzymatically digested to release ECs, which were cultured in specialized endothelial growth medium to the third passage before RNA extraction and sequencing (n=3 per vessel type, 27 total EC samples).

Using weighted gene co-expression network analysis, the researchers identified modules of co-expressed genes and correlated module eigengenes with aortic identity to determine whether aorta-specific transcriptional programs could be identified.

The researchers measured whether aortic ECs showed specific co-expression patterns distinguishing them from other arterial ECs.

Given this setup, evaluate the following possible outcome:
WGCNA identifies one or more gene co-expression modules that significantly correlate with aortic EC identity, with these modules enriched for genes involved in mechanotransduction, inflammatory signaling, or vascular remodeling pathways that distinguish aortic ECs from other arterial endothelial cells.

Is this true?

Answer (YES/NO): NO